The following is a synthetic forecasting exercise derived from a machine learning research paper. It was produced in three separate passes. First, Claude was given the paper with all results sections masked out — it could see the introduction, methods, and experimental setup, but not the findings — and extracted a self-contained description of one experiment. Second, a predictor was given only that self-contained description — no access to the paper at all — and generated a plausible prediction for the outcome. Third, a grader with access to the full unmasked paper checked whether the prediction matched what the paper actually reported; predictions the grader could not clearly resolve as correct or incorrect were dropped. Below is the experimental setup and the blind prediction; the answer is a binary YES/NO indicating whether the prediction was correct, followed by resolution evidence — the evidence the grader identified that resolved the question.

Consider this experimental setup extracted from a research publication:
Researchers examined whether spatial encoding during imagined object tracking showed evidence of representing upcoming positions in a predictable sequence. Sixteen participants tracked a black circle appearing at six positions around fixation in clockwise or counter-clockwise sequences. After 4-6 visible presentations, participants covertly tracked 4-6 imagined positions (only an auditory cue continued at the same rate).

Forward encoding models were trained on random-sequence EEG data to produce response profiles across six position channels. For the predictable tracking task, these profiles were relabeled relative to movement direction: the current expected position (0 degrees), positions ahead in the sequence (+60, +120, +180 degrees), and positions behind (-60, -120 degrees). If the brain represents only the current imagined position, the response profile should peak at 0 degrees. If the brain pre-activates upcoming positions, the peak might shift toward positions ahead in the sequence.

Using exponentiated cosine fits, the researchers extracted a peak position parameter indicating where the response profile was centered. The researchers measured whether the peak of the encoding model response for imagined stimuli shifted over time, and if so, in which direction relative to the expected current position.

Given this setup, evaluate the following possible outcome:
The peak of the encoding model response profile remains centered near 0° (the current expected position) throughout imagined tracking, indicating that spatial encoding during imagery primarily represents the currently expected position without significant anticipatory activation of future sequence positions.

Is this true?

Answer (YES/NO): NO